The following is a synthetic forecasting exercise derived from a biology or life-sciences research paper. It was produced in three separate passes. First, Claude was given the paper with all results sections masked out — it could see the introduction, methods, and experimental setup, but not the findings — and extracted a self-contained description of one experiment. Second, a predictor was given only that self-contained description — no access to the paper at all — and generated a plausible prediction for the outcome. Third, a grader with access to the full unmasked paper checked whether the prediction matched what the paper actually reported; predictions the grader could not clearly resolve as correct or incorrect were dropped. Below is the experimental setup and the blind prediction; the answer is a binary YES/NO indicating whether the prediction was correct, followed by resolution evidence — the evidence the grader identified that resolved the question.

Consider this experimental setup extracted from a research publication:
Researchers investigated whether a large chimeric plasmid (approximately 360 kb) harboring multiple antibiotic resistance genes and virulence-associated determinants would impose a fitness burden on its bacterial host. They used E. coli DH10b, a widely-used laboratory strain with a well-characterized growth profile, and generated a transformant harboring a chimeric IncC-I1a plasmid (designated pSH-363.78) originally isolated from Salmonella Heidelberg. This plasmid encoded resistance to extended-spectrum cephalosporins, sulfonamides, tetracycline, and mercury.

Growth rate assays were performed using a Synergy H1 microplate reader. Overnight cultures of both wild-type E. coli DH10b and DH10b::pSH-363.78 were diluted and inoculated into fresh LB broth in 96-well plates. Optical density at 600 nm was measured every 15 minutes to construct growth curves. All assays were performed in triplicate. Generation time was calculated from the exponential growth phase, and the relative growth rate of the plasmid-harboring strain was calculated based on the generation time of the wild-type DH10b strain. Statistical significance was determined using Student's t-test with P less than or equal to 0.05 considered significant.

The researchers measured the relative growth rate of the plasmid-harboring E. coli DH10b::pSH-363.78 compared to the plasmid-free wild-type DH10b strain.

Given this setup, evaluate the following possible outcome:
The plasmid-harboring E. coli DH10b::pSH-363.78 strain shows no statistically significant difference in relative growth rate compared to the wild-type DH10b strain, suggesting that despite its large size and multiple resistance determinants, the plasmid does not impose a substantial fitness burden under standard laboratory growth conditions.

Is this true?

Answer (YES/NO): YES